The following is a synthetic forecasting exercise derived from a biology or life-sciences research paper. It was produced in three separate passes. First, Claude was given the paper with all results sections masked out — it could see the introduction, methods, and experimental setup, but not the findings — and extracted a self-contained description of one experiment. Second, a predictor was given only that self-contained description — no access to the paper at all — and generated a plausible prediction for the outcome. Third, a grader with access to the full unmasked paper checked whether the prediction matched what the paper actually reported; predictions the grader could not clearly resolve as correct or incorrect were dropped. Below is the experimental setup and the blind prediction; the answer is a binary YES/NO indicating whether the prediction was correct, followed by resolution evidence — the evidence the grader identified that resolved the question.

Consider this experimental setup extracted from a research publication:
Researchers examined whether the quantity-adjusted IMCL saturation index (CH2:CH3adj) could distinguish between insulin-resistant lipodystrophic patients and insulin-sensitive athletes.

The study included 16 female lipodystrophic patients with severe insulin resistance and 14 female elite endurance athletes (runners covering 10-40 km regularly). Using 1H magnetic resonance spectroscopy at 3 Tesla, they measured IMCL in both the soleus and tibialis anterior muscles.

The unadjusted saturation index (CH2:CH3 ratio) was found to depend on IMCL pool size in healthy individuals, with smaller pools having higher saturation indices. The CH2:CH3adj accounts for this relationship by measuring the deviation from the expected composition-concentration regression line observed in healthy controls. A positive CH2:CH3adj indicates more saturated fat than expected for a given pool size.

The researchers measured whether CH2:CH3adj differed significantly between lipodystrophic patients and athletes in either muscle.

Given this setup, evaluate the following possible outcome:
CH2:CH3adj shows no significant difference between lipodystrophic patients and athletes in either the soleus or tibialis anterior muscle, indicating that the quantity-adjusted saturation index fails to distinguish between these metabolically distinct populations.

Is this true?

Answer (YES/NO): NO